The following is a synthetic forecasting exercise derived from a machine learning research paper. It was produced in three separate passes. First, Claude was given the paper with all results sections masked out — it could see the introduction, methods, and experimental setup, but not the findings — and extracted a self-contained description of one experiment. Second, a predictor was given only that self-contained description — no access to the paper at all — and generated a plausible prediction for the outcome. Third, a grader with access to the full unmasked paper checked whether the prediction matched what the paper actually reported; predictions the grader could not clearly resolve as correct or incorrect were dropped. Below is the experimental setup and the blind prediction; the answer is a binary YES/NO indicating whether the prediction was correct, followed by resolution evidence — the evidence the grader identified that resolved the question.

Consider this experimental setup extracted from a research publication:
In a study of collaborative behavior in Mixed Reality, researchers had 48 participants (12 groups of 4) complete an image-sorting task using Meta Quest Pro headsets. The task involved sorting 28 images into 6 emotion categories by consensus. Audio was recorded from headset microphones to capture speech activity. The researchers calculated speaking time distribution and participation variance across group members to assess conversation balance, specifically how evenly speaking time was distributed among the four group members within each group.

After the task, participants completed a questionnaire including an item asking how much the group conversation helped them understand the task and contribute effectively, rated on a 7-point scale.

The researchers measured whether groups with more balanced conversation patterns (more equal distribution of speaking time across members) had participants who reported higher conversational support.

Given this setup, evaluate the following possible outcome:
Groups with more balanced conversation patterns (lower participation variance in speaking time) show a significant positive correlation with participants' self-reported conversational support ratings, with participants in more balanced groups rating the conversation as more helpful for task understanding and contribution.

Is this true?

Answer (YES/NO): NO